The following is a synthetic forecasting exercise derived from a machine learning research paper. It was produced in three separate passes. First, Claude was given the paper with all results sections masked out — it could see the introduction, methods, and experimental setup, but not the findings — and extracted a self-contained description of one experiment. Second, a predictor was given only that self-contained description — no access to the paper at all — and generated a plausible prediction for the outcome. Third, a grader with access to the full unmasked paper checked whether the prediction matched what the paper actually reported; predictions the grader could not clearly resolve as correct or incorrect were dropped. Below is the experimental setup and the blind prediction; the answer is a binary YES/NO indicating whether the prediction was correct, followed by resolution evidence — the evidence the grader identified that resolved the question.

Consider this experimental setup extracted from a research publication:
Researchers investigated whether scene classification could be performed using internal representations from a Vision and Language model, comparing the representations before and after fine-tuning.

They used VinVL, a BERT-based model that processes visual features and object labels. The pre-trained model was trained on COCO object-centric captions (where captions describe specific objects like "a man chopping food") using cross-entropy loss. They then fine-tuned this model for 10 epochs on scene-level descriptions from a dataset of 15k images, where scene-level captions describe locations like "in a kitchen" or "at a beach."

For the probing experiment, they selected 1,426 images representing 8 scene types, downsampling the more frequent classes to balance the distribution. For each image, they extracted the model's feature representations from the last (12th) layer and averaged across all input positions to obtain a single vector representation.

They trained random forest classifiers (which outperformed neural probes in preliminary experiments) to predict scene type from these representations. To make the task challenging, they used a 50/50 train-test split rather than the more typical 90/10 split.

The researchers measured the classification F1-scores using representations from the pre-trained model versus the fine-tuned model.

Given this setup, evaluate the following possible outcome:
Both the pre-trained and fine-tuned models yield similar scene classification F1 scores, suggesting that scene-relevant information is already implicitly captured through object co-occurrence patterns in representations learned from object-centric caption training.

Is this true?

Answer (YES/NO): NO